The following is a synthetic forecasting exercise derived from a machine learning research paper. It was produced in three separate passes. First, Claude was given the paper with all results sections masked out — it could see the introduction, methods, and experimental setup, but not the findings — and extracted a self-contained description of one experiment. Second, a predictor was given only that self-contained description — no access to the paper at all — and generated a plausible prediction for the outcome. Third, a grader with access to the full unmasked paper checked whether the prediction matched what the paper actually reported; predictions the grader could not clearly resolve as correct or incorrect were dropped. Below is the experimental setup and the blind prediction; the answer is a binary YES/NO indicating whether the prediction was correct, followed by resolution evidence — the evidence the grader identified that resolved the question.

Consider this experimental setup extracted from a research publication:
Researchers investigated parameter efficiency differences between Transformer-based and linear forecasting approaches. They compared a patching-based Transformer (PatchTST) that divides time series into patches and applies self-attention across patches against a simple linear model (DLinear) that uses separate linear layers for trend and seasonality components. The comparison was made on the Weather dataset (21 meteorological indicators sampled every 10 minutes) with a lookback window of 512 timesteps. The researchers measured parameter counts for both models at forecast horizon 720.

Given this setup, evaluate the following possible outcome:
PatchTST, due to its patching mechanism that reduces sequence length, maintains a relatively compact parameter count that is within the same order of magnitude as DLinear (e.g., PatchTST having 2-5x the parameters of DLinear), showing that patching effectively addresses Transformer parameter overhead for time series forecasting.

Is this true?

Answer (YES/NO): NO